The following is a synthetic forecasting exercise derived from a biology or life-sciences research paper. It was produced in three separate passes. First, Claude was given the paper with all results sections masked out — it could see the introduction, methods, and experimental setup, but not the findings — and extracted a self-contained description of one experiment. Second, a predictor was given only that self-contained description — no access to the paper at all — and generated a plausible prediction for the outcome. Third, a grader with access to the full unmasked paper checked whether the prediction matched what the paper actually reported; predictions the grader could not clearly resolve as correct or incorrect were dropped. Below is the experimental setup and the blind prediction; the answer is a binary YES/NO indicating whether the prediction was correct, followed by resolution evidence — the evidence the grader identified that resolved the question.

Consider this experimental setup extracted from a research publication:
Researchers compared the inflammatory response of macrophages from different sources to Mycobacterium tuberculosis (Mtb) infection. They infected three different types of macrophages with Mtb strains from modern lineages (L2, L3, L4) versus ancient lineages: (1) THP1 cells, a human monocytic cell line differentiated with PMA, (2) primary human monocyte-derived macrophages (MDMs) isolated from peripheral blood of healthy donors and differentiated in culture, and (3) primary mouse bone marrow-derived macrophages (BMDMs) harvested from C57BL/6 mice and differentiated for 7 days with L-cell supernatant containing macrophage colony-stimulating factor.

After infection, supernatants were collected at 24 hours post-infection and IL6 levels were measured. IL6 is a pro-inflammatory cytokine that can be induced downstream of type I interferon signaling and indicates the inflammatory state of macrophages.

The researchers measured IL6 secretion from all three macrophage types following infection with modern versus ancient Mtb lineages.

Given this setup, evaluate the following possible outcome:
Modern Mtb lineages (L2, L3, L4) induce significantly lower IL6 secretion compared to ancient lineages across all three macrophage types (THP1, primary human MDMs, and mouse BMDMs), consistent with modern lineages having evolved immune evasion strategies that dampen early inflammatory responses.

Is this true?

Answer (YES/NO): NO